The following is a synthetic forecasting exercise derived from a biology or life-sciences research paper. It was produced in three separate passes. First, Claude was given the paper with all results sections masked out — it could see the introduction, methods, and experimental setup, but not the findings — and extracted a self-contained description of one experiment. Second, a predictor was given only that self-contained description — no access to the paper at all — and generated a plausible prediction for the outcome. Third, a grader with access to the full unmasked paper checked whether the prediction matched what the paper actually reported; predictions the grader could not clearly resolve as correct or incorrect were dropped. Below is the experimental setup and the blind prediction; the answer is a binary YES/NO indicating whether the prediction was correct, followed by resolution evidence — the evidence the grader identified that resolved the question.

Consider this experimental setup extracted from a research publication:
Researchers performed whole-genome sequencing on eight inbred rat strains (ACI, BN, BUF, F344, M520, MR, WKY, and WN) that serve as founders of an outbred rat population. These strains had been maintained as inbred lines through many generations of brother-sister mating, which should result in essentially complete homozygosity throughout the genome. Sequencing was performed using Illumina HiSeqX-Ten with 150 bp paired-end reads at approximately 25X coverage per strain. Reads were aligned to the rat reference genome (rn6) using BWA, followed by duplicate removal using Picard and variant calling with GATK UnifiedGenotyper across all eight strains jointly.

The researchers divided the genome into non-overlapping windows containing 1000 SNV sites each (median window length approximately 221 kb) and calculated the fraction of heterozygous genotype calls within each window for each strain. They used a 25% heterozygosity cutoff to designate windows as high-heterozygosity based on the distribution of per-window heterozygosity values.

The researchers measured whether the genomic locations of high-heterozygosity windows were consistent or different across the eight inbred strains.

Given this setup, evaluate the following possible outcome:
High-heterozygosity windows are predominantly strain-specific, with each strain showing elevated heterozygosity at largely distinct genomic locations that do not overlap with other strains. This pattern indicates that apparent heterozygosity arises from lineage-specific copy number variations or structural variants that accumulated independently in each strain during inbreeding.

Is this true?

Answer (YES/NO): NO